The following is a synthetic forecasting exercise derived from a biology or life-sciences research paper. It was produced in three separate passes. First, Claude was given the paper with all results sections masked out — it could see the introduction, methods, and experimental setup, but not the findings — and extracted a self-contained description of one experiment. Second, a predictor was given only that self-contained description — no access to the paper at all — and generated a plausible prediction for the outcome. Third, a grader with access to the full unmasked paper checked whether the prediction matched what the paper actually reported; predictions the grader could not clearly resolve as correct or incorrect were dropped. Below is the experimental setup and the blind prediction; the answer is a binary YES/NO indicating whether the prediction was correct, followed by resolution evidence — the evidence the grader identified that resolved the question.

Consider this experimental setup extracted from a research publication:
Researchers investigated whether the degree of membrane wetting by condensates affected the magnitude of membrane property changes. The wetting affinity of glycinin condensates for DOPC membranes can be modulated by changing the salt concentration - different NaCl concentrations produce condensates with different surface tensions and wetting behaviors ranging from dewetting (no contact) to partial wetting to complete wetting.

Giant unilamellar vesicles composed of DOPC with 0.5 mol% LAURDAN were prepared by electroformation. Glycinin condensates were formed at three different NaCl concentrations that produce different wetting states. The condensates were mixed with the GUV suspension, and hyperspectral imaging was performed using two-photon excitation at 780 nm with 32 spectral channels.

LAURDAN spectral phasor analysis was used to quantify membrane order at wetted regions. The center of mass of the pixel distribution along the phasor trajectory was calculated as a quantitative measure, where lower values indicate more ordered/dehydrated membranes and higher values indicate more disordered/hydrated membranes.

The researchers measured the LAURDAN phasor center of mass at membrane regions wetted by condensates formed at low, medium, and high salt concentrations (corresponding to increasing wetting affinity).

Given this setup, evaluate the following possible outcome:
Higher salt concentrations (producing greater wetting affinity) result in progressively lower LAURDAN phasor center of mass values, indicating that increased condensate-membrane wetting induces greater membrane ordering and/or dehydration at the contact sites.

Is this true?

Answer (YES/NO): YES